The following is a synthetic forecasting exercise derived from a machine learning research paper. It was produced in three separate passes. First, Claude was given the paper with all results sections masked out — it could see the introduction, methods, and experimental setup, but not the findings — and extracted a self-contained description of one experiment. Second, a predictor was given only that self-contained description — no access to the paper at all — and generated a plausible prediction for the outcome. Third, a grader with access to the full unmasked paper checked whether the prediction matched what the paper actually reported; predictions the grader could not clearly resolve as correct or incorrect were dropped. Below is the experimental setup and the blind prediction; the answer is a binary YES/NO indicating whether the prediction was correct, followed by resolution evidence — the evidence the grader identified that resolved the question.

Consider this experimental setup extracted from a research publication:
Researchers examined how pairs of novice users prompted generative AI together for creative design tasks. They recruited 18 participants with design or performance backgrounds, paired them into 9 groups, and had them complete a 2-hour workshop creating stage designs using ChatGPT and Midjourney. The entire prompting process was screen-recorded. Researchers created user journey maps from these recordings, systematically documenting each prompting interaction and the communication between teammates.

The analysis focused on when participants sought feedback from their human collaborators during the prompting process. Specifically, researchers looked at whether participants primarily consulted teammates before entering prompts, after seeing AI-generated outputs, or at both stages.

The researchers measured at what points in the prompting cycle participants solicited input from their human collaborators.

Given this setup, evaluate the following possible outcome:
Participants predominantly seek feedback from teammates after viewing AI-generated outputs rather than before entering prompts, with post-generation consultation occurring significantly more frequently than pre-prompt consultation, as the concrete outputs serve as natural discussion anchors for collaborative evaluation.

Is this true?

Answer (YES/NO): NO